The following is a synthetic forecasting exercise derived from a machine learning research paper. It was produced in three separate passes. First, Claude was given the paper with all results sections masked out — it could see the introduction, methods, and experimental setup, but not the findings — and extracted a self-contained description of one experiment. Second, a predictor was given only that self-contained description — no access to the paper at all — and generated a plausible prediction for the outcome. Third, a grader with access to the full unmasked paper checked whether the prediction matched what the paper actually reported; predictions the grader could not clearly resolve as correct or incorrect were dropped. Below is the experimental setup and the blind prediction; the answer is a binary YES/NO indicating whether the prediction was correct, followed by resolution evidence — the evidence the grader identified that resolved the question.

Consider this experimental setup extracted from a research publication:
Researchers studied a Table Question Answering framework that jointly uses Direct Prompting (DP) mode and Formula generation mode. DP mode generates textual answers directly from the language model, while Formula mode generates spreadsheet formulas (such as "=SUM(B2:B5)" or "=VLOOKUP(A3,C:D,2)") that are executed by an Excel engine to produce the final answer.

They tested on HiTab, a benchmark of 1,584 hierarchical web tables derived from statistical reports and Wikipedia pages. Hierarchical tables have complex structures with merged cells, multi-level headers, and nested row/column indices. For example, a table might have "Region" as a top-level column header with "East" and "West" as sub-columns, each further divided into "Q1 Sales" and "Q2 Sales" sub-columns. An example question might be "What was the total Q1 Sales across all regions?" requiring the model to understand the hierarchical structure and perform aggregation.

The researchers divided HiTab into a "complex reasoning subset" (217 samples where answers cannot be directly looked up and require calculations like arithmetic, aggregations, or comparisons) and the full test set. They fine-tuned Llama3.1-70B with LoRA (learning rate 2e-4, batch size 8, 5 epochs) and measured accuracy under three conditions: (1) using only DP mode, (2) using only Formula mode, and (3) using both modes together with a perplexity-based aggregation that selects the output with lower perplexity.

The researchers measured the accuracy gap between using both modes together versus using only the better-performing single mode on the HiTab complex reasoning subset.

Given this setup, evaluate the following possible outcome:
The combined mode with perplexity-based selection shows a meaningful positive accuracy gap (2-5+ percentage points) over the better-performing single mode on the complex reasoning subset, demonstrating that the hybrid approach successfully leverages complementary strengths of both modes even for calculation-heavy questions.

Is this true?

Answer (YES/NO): NO